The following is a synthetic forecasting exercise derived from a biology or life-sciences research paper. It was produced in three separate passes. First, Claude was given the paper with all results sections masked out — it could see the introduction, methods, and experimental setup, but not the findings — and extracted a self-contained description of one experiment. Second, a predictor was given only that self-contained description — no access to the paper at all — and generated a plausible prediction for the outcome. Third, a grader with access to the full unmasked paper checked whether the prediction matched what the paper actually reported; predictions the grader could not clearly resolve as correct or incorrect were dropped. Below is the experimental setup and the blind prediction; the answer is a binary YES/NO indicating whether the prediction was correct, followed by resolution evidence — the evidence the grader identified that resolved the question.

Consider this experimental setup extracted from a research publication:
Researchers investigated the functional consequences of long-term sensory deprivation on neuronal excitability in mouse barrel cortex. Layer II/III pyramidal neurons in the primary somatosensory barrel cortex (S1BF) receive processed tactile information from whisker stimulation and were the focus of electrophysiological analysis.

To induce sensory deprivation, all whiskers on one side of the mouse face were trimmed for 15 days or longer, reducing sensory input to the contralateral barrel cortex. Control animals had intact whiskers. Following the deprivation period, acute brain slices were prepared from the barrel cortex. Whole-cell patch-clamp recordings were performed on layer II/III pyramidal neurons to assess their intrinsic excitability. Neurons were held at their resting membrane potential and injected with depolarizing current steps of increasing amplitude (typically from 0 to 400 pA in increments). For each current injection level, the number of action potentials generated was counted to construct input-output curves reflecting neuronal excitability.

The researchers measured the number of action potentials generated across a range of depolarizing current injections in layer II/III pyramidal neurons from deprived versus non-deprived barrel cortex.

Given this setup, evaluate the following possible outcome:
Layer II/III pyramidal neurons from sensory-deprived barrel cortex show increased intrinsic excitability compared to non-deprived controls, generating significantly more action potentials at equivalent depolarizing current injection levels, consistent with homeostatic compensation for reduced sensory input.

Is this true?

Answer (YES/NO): YES